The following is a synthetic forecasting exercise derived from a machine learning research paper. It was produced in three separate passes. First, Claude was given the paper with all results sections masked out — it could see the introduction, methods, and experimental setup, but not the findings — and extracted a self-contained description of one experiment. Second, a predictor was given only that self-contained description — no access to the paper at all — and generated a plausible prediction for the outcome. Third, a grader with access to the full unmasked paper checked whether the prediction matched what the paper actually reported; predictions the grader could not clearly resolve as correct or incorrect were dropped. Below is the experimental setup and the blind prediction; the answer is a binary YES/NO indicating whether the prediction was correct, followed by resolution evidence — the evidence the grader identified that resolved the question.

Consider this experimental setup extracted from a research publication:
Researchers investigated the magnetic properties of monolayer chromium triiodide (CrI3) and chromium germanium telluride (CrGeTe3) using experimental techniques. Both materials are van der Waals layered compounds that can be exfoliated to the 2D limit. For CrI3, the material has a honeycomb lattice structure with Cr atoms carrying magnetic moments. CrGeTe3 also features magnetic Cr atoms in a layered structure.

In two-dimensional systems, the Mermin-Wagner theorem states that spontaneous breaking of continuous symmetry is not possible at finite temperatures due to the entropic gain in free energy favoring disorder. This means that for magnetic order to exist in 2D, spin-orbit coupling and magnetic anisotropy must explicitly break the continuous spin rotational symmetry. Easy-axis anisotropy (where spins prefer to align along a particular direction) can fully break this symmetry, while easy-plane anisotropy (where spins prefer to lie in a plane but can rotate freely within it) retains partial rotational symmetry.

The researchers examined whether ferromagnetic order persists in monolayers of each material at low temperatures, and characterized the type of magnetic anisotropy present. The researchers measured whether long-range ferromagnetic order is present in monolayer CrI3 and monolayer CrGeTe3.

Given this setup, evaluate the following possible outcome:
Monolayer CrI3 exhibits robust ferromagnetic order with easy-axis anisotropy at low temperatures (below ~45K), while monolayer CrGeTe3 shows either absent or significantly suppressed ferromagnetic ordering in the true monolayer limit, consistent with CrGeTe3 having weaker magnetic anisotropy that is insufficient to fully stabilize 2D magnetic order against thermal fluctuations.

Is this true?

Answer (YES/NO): YES